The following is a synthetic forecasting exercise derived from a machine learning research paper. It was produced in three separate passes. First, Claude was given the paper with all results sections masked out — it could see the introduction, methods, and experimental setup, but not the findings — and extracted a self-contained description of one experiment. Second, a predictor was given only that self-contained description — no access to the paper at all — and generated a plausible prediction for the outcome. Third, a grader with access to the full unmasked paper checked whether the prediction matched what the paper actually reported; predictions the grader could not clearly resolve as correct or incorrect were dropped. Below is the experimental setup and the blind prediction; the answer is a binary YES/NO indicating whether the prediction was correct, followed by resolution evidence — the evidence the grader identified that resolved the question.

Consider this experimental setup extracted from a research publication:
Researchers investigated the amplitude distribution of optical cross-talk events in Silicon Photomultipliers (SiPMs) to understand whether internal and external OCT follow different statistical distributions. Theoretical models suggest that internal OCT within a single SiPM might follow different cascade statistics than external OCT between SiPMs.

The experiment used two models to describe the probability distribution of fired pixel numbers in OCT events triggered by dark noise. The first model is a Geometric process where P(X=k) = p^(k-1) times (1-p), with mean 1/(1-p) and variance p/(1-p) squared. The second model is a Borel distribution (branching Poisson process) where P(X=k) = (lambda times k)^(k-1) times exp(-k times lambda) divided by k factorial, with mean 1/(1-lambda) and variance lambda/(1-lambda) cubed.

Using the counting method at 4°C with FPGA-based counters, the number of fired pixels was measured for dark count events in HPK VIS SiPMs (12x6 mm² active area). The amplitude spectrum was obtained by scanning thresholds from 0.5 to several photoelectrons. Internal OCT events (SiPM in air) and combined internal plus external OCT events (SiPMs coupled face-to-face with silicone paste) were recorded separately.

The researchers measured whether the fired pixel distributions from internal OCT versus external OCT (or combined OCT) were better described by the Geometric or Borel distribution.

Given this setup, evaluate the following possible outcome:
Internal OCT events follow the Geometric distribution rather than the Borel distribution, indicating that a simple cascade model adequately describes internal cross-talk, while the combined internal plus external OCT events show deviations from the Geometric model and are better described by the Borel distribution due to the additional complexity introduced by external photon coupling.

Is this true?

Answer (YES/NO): YES